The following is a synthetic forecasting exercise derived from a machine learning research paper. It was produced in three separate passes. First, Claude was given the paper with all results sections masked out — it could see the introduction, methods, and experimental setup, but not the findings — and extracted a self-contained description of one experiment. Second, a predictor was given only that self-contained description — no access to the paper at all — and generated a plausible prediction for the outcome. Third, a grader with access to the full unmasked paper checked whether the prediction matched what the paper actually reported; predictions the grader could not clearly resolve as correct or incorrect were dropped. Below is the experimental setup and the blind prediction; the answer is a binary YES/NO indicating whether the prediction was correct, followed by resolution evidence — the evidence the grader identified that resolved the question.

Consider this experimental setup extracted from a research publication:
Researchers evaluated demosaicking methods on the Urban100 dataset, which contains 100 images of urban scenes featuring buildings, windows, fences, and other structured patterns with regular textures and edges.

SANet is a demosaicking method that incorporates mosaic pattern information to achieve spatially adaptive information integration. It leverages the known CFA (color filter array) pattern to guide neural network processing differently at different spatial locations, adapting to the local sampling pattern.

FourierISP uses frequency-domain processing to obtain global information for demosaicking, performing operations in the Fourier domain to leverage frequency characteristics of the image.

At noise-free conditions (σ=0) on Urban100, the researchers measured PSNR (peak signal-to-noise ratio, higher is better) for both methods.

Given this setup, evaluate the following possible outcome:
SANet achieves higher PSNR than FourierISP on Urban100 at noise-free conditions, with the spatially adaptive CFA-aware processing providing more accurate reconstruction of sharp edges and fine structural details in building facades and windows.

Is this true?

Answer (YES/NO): YES